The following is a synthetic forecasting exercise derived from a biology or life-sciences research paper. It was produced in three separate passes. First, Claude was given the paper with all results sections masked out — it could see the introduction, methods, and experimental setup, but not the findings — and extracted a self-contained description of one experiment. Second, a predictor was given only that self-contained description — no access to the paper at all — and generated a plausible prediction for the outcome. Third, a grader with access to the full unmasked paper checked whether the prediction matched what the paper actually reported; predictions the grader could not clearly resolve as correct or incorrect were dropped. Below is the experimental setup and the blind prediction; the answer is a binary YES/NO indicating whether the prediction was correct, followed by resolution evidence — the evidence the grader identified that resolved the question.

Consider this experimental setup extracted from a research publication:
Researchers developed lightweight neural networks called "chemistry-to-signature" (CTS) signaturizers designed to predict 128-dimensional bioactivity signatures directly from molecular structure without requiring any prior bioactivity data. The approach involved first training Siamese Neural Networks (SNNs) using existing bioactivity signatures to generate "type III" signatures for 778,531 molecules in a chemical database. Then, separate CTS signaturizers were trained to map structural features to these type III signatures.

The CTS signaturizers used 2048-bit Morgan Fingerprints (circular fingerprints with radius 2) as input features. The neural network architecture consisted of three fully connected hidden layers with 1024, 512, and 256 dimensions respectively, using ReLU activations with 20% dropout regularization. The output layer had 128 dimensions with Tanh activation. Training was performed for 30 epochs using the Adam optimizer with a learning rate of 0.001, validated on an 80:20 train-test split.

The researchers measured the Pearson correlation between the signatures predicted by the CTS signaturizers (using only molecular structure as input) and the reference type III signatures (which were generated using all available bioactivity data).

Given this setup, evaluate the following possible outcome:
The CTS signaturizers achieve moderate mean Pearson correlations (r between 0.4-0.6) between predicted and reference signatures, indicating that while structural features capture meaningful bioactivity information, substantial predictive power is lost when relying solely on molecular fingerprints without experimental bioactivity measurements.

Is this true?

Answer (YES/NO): NO